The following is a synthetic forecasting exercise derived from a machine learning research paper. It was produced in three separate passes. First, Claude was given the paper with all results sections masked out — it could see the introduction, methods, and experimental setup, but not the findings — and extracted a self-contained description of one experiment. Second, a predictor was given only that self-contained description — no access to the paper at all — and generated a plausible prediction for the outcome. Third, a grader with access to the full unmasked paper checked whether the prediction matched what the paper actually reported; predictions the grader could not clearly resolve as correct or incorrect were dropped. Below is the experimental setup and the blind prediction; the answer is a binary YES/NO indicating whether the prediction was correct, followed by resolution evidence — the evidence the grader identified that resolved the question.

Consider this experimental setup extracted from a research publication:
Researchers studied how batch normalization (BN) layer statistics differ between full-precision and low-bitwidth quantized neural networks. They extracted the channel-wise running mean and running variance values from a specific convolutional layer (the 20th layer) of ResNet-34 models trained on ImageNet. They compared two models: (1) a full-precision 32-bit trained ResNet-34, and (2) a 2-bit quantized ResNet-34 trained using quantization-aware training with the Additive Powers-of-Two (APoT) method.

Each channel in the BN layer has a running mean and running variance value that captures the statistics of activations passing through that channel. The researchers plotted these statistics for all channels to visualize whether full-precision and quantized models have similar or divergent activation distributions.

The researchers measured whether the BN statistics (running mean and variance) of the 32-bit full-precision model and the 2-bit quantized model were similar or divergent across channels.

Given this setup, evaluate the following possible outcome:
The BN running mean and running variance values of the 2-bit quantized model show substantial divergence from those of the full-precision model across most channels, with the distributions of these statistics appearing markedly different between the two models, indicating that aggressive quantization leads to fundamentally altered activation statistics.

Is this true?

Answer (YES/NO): YES